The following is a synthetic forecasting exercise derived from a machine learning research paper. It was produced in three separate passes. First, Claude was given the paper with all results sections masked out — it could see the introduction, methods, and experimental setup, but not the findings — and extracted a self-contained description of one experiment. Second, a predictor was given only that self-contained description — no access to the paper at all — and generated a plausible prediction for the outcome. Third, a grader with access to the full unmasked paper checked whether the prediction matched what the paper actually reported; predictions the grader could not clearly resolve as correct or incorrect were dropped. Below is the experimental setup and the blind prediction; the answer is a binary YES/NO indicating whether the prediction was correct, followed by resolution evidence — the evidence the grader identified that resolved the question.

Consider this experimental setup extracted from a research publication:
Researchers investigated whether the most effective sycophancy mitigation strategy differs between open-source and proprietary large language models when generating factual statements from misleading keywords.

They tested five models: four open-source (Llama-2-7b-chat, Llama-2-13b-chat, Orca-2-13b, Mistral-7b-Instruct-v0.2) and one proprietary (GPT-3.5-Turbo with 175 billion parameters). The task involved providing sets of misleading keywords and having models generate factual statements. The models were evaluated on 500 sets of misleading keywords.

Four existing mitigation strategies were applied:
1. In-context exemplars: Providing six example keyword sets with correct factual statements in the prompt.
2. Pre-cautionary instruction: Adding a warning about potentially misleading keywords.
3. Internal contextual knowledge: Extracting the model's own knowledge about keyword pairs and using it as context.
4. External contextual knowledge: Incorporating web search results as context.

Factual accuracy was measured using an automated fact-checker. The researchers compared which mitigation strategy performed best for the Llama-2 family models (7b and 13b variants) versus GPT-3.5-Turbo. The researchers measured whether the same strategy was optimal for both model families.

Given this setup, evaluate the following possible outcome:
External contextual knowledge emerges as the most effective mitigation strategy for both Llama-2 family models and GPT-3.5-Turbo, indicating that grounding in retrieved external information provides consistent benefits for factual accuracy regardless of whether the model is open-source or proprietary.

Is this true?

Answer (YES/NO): NO